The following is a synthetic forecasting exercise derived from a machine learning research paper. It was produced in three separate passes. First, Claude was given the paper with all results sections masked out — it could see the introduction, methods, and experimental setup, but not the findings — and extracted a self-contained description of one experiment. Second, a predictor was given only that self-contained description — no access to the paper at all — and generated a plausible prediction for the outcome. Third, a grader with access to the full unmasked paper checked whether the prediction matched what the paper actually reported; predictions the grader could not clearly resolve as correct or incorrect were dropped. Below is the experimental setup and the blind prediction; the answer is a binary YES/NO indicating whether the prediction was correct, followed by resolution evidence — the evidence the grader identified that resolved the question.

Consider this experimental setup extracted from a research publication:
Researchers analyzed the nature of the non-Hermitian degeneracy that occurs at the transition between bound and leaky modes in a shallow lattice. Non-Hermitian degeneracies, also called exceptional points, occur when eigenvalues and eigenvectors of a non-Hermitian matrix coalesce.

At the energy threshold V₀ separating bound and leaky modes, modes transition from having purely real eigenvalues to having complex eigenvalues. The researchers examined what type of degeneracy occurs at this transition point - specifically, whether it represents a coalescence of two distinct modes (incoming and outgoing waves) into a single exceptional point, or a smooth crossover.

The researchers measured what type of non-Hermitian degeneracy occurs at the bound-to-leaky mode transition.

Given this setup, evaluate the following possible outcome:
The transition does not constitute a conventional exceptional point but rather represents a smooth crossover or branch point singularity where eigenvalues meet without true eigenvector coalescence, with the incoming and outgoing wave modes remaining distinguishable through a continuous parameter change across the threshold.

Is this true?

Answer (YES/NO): NO